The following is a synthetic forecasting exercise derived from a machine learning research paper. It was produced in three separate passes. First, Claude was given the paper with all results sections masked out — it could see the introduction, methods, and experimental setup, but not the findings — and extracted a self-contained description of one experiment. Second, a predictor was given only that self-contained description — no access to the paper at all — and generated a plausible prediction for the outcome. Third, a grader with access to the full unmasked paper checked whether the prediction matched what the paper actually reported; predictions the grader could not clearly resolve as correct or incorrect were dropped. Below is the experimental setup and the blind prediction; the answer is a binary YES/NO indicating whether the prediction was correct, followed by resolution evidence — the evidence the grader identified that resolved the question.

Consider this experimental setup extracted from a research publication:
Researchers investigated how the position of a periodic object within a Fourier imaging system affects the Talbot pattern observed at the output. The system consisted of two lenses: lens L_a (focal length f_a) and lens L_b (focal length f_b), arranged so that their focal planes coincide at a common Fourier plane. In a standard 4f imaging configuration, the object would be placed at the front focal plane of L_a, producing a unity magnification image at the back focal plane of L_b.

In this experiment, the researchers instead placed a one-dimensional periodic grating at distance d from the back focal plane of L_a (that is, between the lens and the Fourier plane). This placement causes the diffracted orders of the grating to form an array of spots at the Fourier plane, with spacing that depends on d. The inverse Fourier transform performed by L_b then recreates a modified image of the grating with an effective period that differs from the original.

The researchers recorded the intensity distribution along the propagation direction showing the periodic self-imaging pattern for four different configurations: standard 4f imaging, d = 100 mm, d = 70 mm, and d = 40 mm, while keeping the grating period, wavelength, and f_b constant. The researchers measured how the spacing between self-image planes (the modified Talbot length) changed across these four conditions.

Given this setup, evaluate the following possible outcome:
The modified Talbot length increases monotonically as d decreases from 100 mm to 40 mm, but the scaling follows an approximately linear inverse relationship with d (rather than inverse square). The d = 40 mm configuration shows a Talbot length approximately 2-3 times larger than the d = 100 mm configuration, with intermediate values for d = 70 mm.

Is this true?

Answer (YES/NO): NO